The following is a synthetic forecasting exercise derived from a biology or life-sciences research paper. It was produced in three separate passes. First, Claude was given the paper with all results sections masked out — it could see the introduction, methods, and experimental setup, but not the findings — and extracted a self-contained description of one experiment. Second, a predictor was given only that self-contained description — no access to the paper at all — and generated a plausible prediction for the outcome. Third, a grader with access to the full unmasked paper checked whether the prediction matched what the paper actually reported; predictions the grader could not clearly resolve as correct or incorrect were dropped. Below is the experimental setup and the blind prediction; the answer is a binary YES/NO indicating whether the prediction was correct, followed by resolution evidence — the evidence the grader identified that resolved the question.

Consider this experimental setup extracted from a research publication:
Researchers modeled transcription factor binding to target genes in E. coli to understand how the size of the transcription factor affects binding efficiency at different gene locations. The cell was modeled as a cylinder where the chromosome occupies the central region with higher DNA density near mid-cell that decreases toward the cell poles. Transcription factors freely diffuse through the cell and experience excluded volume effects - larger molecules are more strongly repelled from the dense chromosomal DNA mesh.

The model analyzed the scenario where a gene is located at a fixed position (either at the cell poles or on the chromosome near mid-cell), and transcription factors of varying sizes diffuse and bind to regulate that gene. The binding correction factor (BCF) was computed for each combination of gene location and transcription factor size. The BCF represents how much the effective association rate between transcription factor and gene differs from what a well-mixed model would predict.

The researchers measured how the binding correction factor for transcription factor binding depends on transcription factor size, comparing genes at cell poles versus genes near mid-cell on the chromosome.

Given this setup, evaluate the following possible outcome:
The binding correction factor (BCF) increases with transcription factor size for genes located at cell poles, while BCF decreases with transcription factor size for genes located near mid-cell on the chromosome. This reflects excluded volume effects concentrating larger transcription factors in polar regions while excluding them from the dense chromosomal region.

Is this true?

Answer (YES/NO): YES